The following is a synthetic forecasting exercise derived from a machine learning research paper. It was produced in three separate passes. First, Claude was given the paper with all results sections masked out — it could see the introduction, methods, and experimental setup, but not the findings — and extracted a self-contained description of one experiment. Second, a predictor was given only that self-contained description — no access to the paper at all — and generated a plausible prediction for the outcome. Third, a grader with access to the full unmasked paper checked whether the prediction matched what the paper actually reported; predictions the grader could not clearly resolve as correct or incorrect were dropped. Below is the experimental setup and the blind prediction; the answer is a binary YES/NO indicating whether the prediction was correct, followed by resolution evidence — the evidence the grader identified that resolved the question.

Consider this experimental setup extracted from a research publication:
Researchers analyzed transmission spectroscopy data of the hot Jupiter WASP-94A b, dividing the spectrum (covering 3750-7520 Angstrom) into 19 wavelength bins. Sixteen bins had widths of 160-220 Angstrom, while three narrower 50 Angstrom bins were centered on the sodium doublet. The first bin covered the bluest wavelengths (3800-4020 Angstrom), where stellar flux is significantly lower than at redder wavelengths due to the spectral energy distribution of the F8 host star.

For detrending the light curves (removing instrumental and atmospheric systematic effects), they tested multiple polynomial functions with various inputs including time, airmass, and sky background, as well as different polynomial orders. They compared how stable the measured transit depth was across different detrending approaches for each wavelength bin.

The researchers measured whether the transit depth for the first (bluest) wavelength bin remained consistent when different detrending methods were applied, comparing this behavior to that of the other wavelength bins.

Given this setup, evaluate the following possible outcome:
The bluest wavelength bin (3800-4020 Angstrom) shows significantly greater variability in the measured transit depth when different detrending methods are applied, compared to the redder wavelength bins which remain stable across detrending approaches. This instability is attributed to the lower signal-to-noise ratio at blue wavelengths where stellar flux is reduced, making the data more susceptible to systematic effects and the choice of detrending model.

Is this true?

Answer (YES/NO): YES